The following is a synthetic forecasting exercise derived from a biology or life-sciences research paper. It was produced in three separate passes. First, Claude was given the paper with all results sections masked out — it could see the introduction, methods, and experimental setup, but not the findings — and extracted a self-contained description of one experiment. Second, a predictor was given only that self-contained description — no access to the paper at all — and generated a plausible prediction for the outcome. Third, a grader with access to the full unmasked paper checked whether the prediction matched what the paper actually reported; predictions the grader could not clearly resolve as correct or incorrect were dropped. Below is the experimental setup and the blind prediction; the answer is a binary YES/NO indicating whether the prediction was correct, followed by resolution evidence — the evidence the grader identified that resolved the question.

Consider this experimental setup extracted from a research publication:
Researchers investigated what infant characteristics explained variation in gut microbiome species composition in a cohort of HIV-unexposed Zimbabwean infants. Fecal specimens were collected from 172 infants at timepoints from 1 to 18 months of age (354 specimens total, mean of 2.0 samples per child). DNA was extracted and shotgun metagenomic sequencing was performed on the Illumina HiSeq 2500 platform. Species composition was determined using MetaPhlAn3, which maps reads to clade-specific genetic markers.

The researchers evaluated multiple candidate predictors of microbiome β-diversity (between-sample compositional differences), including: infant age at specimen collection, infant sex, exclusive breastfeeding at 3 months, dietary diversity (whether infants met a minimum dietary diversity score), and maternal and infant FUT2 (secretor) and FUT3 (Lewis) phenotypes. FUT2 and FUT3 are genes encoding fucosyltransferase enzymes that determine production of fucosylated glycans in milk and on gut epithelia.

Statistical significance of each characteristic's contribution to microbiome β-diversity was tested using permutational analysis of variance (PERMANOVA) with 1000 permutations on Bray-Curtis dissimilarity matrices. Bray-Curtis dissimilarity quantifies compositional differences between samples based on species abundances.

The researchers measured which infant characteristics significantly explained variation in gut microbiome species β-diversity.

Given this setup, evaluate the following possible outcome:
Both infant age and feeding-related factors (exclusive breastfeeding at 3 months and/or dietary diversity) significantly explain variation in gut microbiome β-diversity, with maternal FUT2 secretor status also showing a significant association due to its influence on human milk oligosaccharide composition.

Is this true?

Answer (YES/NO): NO